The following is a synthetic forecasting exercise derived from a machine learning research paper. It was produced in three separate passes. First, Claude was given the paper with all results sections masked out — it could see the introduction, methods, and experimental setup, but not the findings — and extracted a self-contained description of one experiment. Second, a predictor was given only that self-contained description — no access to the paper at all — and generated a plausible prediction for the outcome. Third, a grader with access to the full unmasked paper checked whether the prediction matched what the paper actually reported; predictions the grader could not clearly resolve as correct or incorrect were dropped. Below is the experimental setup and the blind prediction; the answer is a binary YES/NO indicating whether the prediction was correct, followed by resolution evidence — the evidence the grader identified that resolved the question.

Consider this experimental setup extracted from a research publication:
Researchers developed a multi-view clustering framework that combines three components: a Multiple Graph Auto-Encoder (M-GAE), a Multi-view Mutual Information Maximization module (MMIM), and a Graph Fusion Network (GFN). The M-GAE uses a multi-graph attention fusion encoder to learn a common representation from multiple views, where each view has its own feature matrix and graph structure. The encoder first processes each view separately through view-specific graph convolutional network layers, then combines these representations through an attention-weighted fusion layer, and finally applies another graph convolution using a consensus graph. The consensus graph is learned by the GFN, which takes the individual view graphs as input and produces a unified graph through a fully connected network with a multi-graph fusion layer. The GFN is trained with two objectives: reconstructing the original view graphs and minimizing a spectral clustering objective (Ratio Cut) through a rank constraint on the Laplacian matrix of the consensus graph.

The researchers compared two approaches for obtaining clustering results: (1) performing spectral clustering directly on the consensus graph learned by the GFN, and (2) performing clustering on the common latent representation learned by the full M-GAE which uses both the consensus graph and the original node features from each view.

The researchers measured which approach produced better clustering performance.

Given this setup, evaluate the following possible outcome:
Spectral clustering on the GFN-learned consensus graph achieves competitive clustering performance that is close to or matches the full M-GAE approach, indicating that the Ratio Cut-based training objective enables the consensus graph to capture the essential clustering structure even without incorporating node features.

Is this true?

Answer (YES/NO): NO